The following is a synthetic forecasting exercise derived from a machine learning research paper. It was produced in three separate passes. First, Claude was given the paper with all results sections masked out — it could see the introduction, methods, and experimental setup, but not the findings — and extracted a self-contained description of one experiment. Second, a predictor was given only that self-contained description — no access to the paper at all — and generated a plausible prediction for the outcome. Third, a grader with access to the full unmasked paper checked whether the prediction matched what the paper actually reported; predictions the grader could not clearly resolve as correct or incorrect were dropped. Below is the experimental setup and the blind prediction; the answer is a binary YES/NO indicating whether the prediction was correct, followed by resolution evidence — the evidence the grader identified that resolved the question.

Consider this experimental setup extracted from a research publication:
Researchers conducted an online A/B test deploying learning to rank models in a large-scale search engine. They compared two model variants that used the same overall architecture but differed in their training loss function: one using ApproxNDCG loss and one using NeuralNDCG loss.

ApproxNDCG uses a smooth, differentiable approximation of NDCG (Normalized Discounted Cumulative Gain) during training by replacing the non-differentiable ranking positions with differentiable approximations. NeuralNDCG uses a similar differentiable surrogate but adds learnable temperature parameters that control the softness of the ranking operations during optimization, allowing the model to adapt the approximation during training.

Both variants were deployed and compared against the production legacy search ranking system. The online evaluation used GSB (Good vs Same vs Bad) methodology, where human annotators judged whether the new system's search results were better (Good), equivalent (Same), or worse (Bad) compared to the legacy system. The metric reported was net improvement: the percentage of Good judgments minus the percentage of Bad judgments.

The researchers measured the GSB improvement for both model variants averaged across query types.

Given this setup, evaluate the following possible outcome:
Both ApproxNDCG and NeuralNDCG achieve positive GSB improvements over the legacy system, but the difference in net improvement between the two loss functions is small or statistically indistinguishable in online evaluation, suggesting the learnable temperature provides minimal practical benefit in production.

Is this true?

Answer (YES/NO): NO